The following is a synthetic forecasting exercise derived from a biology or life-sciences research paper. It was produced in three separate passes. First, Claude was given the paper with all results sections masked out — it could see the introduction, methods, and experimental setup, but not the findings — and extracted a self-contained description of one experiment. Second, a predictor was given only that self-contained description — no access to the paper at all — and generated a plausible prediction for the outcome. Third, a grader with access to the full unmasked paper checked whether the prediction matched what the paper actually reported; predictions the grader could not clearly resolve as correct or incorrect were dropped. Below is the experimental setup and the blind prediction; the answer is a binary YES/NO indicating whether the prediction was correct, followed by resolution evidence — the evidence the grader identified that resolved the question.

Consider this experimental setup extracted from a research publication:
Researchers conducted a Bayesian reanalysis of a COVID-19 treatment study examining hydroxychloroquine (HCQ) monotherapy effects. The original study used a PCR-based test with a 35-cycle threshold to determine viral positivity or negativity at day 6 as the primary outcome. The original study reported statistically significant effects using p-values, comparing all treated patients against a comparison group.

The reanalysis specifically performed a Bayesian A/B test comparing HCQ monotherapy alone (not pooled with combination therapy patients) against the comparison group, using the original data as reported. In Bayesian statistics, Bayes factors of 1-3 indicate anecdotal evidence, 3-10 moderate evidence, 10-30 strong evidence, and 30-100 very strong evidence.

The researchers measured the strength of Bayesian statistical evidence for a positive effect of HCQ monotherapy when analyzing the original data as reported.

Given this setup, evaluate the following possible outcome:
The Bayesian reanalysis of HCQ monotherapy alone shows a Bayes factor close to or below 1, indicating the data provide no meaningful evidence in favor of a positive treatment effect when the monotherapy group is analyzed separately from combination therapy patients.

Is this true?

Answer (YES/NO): NO